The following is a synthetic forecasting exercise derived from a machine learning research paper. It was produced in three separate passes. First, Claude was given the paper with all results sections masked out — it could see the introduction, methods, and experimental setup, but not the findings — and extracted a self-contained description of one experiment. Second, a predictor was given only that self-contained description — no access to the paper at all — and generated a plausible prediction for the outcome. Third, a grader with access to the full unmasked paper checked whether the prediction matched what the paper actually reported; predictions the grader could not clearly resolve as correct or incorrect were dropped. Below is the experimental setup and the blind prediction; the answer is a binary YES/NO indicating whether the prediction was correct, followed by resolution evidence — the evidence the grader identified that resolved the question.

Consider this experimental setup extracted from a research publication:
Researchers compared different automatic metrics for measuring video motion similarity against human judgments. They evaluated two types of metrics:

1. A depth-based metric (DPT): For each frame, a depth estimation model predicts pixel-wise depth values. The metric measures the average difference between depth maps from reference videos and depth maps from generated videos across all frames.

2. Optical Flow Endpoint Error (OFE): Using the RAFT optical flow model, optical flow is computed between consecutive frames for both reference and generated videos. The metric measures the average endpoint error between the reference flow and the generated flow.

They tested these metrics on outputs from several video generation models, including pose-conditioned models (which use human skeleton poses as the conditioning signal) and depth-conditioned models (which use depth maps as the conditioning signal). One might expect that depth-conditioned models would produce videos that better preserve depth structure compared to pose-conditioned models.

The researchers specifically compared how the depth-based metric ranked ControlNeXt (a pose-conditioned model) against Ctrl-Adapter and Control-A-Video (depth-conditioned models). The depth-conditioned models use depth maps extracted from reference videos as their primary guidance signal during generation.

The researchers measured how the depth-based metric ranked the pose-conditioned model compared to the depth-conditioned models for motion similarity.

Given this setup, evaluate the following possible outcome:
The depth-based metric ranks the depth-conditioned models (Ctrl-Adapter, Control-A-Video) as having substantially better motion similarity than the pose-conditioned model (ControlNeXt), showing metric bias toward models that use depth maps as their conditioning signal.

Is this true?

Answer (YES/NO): NO